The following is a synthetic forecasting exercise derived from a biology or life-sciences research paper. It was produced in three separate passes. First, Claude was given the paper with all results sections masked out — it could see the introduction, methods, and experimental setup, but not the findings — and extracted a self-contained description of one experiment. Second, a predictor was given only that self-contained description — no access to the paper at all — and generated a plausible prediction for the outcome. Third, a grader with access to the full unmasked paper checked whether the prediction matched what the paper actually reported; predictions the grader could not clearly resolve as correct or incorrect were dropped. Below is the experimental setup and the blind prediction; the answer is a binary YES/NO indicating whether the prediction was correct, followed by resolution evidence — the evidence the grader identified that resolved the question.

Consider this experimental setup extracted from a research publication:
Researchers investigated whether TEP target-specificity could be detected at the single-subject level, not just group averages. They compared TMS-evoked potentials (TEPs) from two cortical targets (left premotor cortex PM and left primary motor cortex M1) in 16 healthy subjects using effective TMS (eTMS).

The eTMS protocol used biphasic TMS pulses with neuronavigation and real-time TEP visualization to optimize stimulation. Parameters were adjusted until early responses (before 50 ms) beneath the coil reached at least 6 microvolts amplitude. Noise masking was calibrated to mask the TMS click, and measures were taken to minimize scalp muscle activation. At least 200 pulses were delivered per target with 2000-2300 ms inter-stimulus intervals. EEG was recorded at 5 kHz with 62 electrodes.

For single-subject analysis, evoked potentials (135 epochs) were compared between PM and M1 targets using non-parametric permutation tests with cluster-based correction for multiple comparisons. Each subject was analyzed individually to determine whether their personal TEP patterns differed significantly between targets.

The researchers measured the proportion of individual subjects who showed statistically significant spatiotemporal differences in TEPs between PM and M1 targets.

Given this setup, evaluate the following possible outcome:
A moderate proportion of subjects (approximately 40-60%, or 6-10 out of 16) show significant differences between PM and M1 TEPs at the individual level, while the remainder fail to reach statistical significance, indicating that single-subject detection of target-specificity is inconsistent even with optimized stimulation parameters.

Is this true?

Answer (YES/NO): NO